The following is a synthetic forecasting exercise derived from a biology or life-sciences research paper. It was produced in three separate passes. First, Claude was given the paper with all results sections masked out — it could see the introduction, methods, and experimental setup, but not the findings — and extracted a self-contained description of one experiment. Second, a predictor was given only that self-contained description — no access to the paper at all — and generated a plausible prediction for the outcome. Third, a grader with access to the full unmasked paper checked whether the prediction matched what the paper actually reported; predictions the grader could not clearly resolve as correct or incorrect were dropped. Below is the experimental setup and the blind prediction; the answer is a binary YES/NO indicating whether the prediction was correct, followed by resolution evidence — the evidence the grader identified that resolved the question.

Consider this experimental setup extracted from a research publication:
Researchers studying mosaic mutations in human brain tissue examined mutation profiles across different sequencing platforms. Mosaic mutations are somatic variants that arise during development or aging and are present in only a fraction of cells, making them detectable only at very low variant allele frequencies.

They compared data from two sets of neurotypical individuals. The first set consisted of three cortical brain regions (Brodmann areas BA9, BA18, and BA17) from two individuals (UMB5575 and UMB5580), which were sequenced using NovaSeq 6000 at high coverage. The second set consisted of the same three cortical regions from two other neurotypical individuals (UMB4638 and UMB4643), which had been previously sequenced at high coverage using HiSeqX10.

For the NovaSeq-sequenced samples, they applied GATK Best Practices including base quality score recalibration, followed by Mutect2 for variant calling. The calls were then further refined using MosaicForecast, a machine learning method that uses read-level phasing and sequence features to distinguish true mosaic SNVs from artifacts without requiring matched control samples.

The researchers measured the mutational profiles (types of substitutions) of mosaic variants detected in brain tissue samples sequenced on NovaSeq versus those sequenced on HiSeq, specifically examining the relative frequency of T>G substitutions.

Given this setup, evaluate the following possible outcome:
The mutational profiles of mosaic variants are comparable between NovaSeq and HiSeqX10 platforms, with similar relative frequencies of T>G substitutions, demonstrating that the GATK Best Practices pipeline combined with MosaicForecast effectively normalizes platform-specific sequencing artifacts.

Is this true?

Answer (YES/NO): NO